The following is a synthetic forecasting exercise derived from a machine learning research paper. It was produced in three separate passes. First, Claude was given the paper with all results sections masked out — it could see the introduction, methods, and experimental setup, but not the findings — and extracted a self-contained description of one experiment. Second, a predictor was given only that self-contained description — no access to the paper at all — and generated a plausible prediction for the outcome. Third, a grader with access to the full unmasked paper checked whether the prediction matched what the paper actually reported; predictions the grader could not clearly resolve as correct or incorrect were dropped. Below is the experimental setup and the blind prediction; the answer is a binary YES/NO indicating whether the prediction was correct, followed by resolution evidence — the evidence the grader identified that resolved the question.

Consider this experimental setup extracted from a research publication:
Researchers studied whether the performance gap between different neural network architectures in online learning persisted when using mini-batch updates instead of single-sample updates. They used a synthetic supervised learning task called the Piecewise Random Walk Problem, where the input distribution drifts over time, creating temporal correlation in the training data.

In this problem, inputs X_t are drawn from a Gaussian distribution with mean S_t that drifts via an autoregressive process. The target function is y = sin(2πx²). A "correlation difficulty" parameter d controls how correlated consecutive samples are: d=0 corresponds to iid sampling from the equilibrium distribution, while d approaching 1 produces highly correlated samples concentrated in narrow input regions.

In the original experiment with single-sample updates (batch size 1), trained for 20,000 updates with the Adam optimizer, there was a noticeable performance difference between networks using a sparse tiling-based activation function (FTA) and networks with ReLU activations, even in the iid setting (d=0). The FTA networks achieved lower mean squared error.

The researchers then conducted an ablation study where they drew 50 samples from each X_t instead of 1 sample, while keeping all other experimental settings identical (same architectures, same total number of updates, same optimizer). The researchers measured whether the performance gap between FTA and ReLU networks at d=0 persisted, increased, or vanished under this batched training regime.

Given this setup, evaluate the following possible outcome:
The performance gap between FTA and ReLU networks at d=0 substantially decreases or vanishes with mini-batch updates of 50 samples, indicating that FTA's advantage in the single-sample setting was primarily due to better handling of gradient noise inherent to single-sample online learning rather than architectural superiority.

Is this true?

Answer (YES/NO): YES